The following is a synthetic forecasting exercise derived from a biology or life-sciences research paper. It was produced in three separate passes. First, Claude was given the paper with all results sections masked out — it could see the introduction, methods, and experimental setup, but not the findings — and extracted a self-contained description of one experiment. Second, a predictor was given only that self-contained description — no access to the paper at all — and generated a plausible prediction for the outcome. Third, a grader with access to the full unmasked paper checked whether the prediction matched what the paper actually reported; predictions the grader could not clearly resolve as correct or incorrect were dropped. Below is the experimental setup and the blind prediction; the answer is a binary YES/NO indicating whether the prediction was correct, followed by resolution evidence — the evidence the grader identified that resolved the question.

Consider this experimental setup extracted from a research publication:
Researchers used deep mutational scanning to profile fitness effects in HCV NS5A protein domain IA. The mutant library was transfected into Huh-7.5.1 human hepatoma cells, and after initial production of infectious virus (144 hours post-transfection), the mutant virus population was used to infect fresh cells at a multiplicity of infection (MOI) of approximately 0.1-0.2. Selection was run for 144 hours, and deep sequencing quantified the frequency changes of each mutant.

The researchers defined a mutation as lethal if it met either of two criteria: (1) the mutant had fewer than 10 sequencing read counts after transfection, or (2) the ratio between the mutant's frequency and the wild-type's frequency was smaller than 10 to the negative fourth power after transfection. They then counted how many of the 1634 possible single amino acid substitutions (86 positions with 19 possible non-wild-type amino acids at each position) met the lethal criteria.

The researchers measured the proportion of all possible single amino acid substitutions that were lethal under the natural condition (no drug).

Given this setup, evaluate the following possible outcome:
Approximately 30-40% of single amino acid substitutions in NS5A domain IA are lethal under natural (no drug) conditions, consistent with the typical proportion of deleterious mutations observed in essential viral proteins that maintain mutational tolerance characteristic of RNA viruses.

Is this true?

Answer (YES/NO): NO